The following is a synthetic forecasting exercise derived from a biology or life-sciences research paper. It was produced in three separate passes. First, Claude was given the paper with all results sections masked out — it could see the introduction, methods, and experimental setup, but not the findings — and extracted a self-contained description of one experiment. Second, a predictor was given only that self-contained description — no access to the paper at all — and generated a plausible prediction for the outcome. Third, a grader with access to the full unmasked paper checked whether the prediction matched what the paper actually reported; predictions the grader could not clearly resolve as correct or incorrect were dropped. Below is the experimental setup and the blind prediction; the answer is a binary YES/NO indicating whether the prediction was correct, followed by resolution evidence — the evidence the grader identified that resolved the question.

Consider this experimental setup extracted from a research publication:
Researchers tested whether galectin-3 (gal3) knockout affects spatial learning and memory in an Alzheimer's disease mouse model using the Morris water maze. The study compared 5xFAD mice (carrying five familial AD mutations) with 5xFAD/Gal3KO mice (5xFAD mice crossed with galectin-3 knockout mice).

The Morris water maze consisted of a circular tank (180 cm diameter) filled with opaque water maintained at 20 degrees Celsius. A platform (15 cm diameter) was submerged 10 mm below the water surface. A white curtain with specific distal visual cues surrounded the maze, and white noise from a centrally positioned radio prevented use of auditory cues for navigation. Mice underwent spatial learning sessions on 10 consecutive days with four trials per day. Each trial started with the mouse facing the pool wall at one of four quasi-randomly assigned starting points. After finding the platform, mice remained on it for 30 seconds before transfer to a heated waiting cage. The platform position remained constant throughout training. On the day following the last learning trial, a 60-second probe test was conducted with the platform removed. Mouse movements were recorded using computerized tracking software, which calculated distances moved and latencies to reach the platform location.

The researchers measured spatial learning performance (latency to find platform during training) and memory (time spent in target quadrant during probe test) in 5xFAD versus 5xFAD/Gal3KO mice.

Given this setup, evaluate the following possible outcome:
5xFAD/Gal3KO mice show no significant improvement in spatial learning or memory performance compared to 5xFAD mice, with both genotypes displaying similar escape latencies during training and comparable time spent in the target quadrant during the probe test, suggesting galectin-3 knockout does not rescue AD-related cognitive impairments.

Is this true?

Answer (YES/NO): NO